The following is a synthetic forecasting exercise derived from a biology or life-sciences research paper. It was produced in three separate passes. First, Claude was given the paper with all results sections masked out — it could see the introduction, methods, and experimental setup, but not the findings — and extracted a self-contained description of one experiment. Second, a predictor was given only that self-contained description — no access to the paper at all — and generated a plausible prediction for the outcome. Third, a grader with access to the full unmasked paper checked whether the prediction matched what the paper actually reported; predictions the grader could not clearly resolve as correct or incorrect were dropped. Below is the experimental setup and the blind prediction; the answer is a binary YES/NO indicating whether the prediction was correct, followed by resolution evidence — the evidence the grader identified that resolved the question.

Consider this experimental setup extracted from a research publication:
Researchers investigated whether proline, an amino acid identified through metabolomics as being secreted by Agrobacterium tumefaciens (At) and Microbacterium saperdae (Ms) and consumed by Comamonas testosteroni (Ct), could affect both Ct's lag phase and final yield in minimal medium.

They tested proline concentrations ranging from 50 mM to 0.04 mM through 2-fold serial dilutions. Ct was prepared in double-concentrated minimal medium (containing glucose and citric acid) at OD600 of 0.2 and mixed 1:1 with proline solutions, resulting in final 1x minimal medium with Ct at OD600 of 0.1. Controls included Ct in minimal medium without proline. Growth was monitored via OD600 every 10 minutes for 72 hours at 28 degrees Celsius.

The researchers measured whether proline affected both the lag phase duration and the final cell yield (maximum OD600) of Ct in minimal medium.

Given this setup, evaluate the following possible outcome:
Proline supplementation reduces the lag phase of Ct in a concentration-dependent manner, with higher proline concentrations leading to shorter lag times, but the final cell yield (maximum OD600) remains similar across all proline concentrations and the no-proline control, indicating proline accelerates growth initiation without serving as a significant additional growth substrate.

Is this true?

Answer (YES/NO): NO